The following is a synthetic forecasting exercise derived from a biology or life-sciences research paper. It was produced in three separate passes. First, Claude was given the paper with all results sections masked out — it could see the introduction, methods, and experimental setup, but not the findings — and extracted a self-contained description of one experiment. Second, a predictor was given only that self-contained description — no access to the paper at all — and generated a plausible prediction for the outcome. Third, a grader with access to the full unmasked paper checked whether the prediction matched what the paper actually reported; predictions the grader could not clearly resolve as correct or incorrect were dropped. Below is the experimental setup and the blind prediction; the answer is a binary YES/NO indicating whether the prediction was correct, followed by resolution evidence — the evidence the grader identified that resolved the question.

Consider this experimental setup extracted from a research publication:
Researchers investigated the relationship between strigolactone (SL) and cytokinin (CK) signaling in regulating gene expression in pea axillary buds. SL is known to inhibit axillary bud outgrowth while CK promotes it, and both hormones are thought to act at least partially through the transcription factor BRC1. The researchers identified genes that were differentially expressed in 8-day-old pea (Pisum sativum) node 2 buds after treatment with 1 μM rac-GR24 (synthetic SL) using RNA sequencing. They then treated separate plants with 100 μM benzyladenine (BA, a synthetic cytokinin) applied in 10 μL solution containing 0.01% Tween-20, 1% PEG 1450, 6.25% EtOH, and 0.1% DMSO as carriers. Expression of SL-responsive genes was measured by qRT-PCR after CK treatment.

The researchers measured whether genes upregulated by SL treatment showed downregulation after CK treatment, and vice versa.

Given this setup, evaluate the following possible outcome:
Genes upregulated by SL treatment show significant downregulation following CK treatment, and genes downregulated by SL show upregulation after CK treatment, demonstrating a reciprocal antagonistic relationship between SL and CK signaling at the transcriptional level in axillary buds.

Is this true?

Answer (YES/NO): NO